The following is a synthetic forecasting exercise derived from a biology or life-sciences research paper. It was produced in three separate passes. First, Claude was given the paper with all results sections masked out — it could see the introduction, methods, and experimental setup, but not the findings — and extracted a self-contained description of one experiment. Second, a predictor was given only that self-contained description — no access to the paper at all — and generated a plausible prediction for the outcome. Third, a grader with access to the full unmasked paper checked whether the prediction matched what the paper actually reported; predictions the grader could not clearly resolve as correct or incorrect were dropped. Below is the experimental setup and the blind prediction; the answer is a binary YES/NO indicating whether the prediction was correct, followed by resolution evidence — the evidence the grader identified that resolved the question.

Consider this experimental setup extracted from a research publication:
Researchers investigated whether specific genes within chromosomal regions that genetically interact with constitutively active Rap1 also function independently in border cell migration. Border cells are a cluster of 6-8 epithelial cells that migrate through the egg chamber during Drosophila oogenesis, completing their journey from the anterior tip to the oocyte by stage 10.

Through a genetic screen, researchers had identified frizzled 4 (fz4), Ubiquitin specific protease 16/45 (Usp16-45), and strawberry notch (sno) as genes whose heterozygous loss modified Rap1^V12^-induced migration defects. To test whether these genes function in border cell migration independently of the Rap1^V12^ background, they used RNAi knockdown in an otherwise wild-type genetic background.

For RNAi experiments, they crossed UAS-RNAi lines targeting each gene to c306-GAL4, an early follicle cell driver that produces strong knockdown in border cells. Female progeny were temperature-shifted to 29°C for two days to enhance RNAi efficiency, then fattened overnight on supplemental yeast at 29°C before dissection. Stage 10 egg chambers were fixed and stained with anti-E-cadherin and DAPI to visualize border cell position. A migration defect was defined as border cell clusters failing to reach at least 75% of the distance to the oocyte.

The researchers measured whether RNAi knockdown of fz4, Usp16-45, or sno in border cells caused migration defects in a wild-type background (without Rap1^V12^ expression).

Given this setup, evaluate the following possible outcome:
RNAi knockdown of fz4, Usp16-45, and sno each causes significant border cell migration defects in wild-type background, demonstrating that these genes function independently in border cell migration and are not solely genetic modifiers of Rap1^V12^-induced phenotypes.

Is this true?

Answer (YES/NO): NO